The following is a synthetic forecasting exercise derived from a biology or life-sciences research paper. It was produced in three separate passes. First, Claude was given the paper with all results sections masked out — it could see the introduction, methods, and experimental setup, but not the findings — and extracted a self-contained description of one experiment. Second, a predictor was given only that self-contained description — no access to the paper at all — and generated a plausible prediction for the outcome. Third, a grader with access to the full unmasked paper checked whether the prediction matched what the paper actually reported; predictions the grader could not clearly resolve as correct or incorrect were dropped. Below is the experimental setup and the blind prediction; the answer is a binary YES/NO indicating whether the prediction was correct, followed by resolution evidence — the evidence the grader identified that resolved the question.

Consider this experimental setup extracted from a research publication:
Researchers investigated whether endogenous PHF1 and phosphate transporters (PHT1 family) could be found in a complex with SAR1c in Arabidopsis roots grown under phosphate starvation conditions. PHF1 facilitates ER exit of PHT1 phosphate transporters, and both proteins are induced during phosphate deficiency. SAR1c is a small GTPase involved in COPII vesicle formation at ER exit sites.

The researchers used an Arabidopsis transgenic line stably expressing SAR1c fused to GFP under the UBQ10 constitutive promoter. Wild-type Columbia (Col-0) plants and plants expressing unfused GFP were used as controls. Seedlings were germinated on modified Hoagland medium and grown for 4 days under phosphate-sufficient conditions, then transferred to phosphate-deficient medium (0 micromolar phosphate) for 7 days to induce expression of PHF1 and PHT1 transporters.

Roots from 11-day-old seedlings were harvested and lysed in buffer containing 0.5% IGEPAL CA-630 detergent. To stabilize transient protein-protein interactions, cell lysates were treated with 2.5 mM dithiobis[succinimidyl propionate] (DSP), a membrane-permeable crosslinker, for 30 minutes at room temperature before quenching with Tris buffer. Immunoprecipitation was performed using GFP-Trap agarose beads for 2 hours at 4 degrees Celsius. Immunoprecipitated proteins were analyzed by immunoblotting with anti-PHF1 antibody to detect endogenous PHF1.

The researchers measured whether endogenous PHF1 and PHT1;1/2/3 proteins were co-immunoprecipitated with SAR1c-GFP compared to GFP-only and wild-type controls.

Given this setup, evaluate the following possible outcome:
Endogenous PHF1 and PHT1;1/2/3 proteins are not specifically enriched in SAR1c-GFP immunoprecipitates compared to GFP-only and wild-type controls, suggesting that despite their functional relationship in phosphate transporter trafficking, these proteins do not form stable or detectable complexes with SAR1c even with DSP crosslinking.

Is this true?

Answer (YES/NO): NO